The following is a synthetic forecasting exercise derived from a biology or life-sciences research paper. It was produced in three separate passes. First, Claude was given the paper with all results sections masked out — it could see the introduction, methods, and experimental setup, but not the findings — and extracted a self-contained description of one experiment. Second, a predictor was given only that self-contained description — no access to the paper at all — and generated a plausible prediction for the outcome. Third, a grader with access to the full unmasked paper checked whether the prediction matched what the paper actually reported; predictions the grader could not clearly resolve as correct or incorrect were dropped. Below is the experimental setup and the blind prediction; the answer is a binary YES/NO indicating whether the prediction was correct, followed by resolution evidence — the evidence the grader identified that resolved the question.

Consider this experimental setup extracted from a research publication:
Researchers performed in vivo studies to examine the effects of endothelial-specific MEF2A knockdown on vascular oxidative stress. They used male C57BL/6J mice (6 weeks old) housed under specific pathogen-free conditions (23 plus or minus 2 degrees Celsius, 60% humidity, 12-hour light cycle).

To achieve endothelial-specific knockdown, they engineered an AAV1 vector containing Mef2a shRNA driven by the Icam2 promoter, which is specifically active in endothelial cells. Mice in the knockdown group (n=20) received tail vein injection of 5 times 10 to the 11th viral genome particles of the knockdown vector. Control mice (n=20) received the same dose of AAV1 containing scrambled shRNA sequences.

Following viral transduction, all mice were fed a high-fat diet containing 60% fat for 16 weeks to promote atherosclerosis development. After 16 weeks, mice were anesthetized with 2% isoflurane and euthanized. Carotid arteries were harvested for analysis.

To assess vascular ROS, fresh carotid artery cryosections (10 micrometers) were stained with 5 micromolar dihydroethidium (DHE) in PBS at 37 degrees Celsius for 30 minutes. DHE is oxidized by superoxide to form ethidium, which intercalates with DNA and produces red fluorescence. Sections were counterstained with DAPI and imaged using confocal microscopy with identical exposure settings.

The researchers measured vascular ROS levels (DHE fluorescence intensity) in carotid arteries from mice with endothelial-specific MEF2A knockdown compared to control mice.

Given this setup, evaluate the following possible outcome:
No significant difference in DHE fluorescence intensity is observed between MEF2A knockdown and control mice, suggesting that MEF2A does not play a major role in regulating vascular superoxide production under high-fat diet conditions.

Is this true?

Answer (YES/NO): NO